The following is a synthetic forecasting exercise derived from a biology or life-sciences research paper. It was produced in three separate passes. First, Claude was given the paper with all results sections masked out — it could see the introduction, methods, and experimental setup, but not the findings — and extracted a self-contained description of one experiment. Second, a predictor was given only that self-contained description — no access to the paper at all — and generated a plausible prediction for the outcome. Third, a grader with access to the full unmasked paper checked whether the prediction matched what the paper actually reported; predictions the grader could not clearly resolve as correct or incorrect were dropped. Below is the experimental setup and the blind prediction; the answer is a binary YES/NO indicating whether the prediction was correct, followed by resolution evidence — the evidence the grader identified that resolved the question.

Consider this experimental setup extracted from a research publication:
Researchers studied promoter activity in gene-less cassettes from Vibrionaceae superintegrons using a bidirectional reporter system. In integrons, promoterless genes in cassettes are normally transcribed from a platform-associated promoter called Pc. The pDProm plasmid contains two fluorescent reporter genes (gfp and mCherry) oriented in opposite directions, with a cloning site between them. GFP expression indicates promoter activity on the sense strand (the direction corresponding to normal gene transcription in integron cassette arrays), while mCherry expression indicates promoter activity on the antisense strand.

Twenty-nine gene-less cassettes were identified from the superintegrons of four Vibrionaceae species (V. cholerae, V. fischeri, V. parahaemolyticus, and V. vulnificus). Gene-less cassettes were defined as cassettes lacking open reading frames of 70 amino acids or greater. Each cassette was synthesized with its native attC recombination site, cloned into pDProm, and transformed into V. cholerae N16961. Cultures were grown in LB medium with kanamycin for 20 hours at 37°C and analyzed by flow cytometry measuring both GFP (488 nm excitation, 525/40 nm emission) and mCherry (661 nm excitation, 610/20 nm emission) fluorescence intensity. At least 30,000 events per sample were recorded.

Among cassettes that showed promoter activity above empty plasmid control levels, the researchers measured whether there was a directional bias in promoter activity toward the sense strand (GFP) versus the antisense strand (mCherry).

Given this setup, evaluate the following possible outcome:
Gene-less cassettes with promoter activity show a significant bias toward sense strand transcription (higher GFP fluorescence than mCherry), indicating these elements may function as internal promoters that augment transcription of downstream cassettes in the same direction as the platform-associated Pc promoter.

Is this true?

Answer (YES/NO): YES